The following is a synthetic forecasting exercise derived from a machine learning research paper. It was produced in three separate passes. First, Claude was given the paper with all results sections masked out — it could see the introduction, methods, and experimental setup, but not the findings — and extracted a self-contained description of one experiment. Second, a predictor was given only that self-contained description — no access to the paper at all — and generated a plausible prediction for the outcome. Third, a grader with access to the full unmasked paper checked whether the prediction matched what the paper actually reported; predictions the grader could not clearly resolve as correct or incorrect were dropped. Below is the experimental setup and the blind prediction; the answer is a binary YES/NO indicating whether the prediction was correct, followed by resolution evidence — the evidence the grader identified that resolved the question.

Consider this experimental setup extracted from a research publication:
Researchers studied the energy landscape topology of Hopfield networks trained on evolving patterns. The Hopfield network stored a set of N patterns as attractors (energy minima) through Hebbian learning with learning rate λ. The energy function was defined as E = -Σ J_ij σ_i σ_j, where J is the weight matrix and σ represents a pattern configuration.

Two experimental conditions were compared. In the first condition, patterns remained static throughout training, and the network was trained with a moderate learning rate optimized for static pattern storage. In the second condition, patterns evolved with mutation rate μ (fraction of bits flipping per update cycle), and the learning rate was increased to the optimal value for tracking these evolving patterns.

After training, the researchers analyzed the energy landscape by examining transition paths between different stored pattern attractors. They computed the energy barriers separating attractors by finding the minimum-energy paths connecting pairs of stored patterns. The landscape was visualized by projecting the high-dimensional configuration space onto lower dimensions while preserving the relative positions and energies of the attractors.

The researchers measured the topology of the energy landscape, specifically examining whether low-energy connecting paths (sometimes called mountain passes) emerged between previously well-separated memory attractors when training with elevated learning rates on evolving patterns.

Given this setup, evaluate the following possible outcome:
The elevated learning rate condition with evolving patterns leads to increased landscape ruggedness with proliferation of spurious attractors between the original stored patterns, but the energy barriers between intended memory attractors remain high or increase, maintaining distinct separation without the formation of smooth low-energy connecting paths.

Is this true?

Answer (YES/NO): NO